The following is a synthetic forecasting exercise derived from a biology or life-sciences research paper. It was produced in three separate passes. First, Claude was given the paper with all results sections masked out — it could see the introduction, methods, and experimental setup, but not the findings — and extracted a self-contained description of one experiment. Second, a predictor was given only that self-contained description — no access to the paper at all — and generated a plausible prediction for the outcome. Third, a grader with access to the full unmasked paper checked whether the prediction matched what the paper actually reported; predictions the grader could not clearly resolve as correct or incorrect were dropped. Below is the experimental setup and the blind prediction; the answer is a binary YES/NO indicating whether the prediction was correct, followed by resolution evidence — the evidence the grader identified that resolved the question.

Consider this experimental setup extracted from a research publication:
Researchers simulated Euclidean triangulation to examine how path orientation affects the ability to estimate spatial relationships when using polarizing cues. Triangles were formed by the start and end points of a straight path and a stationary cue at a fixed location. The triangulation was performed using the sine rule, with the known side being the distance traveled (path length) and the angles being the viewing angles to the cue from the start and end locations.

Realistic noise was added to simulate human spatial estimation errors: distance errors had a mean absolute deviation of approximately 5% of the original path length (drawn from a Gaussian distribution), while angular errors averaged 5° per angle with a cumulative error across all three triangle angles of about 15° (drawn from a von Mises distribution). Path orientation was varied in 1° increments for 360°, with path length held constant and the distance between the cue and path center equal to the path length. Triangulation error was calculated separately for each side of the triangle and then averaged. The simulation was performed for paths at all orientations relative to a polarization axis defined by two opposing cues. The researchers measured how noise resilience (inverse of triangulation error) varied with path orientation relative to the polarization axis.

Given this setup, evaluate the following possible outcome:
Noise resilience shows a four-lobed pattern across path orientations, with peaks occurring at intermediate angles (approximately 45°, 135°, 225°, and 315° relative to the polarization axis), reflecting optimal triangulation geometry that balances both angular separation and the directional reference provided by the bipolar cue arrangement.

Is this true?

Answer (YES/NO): NO